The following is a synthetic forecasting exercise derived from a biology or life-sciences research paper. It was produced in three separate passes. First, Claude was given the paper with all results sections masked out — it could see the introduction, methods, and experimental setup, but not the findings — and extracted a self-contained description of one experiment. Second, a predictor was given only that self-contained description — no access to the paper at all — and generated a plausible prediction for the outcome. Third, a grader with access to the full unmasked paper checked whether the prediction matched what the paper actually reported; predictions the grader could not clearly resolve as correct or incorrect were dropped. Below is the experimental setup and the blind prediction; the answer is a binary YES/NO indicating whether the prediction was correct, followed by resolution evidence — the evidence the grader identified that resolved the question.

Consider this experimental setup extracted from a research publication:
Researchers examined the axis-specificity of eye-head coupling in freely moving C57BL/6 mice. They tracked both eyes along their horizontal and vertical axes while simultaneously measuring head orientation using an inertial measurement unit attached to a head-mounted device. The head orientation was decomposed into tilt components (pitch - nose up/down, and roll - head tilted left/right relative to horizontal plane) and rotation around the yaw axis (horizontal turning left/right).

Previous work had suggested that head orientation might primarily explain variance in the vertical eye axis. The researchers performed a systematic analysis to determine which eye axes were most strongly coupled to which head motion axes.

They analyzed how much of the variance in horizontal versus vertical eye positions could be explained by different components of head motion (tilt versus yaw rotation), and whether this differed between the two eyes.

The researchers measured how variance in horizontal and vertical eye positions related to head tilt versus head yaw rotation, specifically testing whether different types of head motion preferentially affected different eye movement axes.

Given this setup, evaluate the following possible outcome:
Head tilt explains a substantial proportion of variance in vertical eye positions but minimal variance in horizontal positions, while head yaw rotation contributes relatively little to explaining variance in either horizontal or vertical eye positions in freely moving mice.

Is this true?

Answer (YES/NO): NO